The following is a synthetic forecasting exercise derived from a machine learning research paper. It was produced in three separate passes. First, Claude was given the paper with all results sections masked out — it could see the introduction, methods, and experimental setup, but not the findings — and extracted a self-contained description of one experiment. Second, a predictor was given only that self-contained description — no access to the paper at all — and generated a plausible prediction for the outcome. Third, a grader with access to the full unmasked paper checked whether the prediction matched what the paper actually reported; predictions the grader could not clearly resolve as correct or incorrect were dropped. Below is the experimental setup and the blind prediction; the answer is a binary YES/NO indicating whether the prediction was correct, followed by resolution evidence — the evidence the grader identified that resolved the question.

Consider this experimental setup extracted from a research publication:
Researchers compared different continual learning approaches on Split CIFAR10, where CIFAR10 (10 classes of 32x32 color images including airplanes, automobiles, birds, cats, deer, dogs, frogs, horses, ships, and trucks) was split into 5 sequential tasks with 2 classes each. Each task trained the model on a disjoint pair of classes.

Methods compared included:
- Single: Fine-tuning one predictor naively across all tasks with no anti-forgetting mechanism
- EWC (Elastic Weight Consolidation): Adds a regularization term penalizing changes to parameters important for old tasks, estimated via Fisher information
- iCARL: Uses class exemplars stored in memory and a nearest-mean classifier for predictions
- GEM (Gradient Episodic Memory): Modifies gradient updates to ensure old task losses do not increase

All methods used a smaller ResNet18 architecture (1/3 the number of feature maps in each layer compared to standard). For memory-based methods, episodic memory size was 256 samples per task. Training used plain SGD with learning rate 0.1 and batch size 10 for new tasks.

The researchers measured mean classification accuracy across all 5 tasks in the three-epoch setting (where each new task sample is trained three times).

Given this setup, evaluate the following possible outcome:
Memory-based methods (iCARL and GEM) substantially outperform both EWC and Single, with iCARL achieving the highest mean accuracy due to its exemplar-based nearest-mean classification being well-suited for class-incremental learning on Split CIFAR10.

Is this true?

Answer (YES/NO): NO